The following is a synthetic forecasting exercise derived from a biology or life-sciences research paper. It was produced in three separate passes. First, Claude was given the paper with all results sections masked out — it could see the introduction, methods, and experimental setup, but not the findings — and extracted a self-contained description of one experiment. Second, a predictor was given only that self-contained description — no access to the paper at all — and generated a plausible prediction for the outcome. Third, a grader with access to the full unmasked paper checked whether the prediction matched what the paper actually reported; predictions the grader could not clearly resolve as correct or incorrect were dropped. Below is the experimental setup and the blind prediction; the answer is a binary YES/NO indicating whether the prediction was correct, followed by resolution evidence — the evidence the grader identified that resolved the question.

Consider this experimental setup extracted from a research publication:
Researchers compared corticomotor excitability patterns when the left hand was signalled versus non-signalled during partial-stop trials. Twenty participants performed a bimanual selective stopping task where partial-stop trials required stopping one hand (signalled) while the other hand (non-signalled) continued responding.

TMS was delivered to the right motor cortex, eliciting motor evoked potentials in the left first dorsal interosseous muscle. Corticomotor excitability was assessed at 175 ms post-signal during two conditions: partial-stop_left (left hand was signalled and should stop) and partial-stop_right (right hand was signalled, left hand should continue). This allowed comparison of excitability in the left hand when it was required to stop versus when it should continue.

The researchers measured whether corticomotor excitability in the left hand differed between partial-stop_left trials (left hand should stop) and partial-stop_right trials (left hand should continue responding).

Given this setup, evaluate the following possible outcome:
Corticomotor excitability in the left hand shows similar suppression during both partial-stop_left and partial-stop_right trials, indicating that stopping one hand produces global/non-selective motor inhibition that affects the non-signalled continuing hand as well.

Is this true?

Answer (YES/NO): YES